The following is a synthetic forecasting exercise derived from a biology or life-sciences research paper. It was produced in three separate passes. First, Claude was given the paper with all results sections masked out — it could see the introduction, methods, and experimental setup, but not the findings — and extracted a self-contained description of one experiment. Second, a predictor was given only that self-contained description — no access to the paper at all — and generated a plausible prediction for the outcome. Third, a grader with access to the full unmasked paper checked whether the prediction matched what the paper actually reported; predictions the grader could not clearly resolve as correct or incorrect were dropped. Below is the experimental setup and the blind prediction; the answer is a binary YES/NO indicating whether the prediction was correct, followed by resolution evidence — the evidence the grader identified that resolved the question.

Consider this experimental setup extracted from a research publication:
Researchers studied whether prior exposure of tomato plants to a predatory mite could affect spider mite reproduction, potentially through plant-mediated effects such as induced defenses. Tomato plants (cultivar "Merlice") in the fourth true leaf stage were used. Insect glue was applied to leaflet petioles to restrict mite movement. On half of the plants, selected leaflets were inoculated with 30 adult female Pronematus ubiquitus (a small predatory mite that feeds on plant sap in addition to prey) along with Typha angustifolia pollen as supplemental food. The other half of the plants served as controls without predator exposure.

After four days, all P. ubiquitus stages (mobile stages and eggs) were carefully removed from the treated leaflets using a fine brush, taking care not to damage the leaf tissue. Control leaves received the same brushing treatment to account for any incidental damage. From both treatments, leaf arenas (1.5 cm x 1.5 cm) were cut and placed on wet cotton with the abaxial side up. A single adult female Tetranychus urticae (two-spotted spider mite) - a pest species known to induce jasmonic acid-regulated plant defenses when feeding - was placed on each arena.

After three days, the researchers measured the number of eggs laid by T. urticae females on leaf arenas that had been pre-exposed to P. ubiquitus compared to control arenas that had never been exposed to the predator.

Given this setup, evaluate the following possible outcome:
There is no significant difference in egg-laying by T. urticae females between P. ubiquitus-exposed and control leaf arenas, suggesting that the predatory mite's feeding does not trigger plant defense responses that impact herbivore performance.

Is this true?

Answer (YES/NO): NO